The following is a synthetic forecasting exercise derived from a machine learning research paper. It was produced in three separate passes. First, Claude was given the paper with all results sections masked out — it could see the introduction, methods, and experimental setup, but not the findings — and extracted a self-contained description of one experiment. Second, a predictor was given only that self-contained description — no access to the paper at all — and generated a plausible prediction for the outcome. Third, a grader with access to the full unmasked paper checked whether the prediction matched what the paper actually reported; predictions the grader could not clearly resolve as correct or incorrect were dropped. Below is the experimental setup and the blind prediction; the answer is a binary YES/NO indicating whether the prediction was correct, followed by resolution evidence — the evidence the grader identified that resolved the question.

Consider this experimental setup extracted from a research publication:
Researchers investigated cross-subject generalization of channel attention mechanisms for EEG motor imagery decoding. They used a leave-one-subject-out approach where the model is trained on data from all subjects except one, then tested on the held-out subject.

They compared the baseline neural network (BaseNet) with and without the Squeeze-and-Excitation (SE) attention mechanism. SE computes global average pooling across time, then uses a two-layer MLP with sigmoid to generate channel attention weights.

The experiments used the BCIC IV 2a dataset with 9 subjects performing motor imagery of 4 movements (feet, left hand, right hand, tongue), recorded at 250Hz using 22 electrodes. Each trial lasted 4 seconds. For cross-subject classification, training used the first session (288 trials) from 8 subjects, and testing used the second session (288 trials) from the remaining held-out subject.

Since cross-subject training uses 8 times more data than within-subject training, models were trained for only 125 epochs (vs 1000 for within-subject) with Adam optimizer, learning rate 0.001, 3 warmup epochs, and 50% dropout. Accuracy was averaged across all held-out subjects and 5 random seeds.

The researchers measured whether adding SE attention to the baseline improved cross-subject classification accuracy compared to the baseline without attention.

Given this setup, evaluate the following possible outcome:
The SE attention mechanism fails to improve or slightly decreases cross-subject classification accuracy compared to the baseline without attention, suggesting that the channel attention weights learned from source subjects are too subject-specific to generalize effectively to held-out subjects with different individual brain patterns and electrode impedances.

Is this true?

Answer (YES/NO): YES